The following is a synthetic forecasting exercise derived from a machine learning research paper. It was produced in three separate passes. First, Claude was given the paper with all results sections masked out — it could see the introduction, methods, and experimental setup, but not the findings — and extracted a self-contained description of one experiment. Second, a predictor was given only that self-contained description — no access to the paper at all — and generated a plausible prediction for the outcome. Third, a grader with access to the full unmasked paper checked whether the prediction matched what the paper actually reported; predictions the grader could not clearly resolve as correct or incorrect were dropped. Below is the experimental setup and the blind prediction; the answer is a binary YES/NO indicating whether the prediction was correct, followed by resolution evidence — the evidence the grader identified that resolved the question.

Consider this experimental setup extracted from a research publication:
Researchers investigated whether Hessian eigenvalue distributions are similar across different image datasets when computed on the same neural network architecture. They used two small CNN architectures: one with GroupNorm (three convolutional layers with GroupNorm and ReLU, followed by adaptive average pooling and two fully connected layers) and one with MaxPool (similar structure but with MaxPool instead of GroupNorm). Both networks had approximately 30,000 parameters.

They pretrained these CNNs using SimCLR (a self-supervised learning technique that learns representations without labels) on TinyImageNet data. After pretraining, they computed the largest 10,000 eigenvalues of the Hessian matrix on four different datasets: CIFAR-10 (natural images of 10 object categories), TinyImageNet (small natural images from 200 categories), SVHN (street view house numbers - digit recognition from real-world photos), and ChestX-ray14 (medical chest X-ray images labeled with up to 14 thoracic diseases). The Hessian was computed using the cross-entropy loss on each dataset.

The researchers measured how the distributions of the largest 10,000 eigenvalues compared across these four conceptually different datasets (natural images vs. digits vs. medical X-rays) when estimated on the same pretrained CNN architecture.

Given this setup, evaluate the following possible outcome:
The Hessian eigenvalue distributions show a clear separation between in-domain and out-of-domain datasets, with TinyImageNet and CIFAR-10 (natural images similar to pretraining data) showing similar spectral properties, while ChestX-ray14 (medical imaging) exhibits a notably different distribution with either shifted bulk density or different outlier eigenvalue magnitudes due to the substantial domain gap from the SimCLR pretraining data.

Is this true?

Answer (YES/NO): NO